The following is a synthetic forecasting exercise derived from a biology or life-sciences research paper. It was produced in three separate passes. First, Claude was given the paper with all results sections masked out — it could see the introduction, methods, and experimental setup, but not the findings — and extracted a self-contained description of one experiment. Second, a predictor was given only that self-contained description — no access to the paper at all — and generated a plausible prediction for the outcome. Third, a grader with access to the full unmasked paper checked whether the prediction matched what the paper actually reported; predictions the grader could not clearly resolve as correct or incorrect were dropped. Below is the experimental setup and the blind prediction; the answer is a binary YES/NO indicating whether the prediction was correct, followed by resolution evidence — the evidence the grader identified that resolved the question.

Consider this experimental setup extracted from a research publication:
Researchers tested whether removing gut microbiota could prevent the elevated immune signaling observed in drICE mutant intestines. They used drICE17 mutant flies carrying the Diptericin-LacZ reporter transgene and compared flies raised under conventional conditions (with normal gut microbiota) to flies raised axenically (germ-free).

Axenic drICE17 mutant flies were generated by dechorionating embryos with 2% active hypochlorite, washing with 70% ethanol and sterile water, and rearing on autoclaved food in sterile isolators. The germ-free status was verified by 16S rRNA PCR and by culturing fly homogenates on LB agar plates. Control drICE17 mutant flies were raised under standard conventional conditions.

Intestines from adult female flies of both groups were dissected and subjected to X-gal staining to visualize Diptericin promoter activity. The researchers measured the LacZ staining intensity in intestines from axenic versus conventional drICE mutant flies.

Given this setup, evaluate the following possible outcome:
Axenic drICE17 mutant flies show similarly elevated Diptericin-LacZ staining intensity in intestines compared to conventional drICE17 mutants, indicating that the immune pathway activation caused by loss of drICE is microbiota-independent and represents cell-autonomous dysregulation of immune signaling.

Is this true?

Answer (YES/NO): NO